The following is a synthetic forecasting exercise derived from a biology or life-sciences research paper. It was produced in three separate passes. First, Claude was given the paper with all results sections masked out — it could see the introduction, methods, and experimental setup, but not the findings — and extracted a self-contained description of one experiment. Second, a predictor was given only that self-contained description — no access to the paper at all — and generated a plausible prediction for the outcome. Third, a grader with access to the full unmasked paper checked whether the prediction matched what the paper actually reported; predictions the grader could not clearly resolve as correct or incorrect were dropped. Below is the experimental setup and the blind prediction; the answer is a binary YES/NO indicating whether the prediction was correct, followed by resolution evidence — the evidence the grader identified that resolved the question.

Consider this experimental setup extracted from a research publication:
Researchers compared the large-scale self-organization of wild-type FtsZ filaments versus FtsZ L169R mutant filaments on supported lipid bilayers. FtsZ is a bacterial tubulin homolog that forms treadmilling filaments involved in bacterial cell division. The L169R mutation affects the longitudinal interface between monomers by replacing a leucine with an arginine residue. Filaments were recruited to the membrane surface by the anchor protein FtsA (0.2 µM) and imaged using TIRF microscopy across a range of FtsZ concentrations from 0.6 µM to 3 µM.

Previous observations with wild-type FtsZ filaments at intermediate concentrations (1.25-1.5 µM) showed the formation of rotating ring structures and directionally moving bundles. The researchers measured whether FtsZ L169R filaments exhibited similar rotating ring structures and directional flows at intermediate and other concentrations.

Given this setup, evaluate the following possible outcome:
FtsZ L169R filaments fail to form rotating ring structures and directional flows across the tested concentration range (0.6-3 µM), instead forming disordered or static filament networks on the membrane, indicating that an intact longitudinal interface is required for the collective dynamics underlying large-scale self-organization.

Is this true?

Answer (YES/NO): YES